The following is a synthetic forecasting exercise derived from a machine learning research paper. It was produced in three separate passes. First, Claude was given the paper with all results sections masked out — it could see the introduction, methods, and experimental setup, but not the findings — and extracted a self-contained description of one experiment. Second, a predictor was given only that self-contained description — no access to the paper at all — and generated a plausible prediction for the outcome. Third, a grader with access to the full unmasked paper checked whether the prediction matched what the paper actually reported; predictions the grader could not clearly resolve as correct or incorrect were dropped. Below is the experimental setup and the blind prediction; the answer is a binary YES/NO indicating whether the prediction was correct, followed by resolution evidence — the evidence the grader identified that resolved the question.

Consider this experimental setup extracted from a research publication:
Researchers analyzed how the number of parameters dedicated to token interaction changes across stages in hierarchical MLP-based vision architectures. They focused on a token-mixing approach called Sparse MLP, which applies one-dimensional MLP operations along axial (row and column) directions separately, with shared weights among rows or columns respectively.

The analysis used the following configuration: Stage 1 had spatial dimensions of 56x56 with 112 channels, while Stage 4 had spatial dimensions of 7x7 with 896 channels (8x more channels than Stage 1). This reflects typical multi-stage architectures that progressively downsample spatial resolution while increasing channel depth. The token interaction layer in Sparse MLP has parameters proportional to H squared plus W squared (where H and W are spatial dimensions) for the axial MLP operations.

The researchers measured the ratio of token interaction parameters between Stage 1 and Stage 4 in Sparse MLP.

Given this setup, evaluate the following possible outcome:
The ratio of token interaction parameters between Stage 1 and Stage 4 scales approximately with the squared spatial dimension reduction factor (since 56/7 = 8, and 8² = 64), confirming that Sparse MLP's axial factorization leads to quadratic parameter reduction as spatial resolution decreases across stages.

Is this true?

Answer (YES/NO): YES